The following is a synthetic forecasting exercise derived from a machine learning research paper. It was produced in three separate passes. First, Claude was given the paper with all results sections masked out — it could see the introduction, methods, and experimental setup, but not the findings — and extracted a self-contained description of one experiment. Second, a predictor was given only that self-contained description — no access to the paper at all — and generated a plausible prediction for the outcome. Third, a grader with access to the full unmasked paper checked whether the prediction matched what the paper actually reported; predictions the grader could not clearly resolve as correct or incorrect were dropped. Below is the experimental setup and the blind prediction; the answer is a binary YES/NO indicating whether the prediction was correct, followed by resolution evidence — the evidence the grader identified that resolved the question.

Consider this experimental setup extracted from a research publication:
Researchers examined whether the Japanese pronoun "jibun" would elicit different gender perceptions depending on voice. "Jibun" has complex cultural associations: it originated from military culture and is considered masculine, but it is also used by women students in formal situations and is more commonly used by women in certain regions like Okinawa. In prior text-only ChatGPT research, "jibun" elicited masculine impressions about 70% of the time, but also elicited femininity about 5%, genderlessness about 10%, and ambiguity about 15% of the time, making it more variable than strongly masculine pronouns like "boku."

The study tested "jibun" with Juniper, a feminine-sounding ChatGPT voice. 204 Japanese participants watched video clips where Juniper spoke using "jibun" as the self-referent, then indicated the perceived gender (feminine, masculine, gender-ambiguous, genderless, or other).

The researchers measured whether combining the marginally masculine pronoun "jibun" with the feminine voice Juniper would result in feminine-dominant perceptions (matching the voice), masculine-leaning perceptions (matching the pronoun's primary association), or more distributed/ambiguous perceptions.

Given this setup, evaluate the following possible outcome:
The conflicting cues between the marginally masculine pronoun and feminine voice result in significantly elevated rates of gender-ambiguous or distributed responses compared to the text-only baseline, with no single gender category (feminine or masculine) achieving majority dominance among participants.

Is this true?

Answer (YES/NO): NO